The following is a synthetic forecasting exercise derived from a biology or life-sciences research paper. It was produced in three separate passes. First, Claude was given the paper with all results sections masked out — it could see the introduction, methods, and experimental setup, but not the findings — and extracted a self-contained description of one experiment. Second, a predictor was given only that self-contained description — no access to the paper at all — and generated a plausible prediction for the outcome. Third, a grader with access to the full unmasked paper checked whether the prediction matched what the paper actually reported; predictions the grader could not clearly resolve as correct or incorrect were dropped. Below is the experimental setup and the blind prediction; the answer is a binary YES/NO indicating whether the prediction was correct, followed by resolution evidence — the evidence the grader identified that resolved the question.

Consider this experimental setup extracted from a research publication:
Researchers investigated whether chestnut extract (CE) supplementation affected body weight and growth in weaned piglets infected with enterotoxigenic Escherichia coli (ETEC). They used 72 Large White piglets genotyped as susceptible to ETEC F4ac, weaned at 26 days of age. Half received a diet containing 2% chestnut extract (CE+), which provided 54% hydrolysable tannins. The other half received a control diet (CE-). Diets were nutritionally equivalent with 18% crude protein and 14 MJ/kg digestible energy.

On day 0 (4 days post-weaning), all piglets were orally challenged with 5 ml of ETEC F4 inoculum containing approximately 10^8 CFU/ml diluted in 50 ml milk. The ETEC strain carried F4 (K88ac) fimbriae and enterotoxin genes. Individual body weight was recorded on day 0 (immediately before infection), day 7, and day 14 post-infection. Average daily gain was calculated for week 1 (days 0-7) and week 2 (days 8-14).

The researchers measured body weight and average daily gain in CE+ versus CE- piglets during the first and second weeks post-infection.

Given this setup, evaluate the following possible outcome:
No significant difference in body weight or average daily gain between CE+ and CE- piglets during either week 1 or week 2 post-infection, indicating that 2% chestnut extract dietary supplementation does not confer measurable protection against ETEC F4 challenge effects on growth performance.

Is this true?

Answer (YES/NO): NO